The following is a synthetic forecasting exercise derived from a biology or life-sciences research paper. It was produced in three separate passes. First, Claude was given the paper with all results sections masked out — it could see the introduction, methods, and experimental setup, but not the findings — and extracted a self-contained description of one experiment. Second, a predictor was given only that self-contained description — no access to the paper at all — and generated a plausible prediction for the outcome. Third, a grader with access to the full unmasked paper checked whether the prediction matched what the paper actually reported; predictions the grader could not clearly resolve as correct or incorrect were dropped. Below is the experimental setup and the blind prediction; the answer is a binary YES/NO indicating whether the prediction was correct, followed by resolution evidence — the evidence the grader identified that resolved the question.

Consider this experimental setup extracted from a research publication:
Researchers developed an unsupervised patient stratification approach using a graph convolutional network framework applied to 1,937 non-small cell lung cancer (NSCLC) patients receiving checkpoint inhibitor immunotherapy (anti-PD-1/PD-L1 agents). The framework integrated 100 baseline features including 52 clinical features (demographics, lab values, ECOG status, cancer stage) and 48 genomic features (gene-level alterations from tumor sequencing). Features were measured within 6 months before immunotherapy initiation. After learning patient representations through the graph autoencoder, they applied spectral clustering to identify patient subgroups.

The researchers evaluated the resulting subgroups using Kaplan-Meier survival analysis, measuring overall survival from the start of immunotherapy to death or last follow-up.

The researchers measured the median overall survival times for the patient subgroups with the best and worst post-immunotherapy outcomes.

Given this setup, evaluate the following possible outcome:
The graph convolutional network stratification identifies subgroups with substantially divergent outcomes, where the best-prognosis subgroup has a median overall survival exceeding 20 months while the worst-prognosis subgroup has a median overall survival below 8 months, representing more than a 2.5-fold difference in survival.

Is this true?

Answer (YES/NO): NO